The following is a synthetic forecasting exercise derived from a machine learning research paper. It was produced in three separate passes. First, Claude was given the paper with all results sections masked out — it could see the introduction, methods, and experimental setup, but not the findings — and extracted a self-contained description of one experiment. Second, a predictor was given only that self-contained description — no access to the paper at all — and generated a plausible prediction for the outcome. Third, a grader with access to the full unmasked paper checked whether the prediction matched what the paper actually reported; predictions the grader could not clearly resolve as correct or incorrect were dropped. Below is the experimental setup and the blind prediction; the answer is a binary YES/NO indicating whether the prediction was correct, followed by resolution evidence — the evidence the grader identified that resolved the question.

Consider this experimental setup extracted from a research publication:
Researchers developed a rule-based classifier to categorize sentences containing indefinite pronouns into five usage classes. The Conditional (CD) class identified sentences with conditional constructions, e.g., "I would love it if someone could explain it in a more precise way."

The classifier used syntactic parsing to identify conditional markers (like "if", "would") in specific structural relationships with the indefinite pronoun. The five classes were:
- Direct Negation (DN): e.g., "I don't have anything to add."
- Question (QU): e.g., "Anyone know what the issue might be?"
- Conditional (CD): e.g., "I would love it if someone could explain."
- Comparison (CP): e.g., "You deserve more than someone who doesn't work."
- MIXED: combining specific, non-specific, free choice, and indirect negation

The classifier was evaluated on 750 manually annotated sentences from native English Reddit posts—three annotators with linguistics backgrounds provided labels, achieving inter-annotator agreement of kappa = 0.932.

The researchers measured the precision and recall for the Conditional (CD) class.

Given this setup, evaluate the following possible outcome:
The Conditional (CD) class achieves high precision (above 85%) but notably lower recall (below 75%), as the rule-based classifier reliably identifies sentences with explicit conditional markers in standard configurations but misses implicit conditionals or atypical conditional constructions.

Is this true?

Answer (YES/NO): NO